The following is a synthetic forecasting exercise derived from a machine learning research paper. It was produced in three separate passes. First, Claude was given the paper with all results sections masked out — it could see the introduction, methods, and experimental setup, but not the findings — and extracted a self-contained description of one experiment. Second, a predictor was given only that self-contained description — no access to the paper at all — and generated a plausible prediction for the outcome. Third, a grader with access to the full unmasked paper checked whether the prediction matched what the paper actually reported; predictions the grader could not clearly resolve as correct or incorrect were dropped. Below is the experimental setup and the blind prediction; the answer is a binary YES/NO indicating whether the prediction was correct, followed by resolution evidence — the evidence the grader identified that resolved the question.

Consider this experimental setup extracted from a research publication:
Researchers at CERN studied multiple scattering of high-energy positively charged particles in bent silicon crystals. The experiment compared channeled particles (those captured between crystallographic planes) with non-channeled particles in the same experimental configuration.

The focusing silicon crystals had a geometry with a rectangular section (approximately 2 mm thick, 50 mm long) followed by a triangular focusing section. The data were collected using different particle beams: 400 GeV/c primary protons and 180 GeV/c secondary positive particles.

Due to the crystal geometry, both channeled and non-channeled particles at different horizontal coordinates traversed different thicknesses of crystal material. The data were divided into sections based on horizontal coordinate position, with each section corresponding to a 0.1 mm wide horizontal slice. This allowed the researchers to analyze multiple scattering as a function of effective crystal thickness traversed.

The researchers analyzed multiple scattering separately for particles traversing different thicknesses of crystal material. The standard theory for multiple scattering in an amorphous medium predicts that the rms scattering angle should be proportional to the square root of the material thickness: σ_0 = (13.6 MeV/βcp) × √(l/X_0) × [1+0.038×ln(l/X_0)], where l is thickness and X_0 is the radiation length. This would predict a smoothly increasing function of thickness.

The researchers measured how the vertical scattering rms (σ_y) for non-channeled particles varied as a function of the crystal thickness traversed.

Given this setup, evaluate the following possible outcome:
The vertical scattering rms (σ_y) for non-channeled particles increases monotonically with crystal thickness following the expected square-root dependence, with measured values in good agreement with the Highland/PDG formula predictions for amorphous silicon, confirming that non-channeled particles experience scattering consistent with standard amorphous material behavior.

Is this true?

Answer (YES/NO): YES